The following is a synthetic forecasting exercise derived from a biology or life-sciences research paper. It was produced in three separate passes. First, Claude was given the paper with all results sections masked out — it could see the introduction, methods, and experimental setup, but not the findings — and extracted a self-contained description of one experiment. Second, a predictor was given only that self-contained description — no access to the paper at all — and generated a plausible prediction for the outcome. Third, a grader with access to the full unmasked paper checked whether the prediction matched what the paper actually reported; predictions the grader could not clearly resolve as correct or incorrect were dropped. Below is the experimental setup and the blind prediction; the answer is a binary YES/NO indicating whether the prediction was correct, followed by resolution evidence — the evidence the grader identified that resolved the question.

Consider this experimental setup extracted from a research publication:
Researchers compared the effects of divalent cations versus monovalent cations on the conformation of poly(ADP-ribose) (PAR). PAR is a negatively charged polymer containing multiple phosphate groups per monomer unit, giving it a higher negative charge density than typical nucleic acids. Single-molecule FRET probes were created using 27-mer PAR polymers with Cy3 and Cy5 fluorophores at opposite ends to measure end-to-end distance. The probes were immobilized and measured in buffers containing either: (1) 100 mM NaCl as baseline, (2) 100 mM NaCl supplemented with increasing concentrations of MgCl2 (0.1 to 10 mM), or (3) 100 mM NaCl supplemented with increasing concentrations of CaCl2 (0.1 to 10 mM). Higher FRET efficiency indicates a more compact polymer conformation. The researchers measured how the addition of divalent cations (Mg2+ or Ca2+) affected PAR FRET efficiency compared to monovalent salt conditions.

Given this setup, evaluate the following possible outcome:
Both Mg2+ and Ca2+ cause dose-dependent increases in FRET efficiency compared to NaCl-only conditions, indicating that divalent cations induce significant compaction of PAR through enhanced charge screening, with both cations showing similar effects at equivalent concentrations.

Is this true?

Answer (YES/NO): YES